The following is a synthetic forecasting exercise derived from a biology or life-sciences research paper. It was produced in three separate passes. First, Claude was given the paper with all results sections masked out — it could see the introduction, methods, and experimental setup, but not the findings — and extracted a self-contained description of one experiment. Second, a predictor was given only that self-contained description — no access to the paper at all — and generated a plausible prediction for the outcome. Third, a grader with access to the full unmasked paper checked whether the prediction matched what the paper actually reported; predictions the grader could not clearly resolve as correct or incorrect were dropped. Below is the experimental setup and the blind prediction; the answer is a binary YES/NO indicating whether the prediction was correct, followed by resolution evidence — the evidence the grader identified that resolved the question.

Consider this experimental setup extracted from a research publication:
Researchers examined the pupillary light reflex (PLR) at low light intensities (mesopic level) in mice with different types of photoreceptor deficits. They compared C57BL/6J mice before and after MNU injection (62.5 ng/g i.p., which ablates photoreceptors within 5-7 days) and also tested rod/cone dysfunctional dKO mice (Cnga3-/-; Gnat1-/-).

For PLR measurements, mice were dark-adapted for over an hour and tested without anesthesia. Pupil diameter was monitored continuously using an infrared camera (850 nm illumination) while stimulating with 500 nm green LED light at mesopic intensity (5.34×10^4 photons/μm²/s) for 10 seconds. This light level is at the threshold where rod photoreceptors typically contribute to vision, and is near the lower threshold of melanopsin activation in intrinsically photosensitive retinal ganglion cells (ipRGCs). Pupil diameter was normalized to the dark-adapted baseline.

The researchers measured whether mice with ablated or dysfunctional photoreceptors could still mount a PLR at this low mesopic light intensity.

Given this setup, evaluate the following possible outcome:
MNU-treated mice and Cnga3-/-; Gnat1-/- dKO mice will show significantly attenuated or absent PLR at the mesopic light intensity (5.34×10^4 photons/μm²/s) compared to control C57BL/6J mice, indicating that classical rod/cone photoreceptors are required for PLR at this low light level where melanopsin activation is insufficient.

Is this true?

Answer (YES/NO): YES